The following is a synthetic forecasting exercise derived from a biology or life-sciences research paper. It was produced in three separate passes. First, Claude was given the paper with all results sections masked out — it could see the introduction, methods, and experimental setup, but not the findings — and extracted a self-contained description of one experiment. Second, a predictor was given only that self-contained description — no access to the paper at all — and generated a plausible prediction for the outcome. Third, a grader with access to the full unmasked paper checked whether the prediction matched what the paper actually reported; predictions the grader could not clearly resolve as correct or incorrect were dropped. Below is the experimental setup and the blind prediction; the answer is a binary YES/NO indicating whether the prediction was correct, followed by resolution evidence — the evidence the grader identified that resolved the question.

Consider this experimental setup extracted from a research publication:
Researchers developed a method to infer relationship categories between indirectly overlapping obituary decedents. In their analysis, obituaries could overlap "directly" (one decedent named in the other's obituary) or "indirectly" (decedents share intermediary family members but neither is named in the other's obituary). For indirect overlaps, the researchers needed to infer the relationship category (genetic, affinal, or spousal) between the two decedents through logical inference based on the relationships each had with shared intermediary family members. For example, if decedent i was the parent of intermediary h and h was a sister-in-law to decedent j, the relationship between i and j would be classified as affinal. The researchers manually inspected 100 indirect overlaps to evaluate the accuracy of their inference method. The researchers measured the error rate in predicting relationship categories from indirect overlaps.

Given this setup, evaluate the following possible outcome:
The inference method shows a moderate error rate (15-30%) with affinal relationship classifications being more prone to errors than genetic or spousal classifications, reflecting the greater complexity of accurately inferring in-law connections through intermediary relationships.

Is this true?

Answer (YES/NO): NO